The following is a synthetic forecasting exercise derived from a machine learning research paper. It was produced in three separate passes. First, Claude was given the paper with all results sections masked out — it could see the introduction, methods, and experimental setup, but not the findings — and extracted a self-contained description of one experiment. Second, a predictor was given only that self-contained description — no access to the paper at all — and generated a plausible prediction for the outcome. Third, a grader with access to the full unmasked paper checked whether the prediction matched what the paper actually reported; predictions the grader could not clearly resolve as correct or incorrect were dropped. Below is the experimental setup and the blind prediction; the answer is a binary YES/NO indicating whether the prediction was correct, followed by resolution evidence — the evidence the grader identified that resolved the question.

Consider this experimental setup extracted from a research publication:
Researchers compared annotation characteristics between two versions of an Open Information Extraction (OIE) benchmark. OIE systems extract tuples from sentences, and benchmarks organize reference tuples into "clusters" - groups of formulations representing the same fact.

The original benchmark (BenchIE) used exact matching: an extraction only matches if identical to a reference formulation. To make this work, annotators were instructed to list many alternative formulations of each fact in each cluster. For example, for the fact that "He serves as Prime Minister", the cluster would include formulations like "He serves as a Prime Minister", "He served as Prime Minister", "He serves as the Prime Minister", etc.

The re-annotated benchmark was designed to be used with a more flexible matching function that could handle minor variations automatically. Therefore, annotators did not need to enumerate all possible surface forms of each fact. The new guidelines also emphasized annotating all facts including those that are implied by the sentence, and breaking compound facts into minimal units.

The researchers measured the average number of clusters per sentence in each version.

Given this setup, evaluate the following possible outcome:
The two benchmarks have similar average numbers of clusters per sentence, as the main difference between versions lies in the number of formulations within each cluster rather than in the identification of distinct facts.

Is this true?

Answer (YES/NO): NO